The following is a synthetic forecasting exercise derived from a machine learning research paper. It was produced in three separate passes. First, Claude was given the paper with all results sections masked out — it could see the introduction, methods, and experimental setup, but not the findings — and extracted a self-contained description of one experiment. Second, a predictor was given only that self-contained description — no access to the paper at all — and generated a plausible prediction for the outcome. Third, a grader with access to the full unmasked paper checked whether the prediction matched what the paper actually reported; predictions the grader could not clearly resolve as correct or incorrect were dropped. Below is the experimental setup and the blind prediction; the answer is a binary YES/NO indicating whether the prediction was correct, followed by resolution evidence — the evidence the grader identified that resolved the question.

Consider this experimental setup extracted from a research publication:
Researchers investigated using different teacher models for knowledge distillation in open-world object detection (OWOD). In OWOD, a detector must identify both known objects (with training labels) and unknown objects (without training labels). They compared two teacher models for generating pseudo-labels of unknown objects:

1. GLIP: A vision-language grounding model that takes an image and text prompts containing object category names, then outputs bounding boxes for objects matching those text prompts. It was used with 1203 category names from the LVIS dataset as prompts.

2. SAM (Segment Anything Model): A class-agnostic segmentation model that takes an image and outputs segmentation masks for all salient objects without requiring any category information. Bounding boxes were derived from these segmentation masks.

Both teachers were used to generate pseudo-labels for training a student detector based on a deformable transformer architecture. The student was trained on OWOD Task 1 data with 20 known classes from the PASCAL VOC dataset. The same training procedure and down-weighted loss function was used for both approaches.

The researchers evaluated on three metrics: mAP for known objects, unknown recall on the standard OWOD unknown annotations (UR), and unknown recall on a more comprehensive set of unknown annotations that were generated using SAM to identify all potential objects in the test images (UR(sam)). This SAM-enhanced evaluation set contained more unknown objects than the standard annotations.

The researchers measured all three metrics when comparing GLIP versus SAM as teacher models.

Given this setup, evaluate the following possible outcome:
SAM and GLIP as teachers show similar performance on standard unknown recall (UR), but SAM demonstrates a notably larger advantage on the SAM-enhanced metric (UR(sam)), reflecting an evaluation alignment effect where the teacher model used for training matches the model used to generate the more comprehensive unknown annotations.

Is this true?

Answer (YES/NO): NO